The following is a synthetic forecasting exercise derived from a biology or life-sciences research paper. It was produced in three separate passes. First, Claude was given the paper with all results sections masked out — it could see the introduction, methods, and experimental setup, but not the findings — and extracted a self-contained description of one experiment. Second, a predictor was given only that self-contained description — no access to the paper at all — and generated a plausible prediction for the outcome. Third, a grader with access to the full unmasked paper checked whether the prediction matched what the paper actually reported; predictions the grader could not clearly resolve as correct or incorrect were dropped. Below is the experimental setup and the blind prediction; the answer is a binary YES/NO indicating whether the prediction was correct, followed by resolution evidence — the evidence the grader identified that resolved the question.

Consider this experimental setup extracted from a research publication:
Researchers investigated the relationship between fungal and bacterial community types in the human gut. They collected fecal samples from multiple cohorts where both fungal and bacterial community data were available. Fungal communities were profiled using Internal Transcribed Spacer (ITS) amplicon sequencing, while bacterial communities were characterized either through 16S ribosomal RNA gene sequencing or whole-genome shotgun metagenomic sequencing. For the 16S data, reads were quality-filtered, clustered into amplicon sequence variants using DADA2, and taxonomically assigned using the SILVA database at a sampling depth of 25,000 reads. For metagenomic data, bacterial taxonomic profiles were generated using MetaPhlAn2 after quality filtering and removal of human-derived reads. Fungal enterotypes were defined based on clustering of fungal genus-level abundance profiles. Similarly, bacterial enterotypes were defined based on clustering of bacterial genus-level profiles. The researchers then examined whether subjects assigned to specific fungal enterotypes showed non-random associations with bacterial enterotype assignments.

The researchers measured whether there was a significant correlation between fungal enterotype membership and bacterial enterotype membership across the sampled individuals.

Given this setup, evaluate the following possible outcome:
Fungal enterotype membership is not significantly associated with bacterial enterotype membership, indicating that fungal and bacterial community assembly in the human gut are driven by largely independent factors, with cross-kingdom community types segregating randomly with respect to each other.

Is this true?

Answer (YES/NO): NO